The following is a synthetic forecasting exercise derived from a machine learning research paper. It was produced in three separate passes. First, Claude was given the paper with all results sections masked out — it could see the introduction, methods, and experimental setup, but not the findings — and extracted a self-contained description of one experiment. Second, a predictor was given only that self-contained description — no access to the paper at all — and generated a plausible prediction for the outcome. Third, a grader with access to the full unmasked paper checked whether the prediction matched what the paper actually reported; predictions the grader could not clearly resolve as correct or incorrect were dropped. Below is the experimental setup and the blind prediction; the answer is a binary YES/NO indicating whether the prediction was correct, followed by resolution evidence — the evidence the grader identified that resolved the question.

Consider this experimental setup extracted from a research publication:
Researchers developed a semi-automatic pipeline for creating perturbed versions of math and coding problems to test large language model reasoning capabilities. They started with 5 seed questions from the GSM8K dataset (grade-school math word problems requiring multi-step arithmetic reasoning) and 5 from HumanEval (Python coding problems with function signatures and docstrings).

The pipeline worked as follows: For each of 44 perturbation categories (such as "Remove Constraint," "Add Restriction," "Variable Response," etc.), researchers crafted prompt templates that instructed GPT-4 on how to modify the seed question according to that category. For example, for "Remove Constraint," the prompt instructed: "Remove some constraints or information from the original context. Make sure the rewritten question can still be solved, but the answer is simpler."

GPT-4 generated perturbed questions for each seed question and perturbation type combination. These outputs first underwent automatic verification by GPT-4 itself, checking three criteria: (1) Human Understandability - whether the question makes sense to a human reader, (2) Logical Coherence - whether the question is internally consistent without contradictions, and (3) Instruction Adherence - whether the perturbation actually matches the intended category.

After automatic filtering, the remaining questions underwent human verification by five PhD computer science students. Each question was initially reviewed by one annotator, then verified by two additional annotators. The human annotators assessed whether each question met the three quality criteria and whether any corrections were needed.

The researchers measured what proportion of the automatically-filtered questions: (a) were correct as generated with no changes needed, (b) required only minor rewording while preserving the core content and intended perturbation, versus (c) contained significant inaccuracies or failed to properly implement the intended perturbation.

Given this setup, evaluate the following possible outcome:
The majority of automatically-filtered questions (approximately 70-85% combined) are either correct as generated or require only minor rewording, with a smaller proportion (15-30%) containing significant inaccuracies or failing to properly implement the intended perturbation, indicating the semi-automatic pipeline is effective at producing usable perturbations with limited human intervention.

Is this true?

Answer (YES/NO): NO